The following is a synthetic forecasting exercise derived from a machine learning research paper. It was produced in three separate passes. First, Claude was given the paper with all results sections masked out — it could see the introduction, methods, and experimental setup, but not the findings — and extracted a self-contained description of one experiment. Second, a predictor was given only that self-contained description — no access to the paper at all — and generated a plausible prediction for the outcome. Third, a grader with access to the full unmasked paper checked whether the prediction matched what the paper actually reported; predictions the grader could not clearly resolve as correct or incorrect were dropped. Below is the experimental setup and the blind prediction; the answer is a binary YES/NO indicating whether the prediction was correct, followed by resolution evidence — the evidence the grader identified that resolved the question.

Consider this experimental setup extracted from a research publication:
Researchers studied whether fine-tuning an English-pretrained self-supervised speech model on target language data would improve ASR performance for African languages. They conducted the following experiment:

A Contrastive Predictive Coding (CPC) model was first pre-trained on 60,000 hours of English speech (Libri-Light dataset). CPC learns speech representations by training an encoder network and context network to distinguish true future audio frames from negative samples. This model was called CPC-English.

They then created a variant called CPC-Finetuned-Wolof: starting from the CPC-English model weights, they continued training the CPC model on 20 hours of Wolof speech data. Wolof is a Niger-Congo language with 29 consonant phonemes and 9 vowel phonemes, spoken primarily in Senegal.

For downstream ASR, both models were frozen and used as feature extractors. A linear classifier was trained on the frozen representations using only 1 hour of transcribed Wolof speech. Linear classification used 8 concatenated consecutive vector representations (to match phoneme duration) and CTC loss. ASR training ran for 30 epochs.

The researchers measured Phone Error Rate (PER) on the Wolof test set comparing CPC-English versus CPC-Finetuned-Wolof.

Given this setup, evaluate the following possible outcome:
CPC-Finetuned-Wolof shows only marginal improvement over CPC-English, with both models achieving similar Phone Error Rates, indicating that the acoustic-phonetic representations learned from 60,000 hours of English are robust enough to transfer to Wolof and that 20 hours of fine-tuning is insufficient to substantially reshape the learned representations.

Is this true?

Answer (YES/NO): NO